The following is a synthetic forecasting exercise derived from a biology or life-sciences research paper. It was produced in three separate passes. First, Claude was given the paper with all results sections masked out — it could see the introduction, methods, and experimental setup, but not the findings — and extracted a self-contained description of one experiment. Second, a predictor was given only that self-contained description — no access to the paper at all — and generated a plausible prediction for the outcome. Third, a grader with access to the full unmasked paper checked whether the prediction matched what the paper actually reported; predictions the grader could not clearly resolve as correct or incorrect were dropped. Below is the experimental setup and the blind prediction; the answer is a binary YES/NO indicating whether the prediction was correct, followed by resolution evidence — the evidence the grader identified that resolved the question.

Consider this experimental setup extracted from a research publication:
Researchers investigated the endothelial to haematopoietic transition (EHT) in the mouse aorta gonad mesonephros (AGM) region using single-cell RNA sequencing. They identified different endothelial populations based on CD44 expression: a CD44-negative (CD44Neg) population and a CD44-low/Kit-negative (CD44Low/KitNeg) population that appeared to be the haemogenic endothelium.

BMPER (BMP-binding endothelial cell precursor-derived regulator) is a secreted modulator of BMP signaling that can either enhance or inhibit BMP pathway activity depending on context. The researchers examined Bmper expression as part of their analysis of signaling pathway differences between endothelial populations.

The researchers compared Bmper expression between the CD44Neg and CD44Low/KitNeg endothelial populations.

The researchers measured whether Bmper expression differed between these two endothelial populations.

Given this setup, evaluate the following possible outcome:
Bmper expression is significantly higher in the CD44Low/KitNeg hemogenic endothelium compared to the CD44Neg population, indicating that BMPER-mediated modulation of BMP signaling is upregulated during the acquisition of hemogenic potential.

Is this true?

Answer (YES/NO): YES